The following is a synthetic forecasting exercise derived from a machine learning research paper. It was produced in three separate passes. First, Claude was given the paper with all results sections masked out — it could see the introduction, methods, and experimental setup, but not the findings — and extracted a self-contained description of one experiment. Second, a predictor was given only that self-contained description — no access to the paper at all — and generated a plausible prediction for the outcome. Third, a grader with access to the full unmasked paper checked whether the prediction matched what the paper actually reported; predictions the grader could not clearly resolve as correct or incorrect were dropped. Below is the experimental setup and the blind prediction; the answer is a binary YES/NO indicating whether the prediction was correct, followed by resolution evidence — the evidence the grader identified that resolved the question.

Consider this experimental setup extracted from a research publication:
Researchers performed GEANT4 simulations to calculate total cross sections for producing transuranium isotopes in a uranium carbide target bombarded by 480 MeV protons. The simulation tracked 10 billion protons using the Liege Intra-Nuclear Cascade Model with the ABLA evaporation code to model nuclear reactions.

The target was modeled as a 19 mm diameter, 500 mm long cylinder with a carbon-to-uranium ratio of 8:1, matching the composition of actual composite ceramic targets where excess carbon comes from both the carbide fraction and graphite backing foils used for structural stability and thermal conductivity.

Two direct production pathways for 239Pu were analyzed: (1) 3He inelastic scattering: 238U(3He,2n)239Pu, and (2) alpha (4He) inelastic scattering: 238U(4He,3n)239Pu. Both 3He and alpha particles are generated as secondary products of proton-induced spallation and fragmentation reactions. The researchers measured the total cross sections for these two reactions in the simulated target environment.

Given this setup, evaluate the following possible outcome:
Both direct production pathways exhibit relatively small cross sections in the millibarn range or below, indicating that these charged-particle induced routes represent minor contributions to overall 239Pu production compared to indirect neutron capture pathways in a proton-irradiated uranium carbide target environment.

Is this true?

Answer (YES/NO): YES